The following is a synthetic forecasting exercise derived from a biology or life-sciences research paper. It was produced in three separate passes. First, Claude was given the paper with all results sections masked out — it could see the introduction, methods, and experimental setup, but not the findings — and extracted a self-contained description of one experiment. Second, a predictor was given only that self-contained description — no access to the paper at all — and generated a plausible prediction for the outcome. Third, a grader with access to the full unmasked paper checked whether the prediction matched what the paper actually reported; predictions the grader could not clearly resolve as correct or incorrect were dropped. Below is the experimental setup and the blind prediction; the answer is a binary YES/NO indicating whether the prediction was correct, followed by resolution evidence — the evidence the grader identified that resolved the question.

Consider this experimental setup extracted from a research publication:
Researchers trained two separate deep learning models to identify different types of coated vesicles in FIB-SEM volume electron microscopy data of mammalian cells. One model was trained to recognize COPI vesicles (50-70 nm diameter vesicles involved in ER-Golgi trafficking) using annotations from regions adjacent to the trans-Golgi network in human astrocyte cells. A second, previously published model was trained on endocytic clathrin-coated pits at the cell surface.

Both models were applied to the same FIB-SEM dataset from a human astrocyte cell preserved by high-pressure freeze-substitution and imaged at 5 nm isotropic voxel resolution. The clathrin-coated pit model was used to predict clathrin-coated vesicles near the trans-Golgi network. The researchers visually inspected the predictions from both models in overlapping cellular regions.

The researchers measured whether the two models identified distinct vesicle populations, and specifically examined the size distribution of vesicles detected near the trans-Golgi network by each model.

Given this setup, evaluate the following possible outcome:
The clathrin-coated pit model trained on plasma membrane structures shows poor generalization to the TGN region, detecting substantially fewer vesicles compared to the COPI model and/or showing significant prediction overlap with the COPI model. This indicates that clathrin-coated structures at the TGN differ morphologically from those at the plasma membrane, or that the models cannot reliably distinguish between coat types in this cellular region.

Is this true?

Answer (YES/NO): NO